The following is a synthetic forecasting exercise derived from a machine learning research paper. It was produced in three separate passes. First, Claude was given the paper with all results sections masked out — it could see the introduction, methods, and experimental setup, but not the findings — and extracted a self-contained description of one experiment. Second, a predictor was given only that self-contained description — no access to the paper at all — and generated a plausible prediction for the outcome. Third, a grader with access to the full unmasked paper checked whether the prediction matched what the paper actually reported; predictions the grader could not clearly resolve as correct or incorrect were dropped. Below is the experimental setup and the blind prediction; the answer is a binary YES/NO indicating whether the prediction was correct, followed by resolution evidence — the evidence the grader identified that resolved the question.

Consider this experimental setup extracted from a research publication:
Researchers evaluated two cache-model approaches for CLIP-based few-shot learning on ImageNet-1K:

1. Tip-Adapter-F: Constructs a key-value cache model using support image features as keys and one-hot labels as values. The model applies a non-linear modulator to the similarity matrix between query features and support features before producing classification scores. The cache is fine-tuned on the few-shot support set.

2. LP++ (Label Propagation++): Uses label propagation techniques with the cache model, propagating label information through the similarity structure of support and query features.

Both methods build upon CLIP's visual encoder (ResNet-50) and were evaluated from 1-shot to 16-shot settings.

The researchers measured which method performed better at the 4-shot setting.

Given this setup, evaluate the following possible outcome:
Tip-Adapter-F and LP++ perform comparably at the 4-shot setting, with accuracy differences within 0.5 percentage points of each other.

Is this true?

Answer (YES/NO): YES